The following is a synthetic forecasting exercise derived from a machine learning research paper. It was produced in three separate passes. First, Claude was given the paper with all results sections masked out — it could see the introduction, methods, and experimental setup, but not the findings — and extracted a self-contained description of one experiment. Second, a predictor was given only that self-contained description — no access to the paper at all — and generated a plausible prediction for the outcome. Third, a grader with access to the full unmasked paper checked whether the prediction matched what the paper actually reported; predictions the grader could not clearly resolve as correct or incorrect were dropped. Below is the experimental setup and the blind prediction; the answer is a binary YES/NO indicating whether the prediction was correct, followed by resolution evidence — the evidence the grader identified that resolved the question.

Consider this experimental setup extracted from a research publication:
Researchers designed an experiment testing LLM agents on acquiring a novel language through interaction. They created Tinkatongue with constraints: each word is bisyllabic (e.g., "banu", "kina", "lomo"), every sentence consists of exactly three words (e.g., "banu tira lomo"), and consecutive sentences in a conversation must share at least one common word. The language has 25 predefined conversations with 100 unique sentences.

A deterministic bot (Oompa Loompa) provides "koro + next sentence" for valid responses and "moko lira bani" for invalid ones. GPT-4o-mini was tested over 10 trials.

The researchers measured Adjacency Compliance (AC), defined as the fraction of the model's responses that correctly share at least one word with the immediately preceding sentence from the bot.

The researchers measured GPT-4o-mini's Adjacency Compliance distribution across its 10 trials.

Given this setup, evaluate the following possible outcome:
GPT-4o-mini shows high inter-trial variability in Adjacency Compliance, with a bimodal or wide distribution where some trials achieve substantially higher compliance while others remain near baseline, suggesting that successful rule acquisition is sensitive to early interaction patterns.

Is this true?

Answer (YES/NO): YES